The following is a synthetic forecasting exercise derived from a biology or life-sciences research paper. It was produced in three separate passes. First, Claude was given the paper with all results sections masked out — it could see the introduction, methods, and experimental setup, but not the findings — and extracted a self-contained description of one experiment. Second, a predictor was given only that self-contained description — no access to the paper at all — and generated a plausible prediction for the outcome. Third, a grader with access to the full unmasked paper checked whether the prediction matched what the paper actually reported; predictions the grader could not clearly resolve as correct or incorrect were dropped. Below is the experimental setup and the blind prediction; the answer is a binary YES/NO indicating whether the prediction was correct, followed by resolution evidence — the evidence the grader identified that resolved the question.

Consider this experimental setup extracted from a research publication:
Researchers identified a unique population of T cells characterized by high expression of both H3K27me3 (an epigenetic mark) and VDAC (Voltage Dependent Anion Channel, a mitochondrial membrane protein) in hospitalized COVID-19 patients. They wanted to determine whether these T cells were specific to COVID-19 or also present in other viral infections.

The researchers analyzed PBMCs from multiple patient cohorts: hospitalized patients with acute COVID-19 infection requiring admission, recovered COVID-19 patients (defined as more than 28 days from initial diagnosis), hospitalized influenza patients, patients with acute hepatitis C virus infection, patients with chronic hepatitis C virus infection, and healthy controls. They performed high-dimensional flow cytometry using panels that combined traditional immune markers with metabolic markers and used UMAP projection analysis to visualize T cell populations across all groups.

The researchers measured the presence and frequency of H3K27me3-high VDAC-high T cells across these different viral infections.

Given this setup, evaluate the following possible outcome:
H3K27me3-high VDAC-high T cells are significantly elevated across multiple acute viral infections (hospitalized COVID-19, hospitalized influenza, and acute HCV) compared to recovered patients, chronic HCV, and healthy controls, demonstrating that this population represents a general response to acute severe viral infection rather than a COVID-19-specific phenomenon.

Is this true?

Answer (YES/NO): NO